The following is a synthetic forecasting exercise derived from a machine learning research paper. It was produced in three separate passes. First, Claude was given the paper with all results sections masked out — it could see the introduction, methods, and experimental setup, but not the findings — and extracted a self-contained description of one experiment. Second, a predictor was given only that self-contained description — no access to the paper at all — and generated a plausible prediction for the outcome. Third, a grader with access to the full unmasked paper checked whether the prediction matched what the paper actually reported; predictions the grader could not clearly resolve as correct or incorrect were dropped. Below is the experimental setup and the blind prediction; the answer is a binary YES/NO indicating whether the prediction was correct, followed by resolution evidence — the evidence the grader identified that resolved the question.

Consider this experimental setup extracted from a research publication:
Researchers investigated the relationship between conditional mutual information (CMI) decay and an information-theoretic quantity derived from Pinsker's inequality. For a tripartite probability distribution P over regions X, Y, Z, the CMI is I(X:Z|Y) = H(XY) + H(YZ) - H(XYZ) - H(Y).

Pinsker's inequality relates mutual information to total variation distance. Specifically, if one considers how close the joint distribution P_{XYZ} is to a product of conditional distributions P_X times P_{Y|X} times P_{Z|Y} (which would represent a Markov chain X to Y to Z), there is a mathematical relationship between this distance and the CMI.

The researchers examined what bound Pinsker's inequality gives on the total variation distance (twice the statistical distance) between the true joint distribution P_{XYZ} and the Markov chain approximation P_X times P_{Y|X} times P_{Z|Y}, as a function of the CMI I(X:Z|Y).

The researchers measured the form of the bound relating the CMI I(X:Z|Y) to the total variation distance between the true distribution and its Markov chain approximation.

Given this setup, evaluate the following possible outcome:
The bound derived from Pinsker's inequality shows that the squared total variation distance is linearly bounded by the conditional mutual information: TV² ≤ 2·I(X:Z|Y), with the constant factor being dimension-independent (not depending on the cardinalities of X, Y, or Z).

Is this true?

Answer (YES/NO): NO